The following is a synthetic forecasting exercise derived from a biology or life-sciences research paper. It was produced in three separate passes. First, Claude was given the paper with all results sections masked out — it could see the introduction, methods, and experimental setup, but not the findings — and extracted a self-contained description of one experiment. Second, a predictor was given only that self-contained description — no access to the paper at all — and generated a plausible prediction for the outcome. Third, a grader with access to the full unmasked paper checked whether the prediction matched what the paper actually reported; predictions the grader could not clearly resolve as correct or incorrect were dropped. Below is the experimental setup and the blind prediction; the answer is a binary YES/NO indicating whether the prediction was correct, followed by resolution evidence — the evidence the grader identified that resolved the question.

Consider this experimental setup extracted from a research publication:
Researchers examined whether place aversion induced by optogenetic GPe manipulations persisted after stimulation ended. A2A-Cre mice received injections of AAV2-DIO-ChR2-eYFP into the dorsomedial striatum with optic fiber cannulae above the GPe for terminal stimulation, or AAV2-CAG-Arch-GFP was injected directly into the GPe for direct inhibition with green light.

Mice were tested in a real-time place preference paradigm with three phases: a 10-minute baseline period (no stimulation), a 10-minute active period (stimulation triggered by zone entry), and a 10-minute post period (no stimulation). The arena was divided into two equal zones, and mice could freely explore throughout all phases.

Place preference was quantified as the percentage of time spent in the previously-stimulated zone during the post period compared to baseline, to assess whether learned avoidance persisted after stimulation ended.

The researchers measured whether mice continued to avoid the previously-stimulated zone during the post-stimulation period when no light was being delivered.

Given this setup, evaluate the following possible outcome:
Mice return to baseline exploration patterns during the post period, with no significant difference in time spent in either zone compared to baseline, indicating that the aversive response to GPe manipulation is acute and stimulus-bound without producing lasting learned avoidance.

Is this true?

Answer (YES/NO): YES